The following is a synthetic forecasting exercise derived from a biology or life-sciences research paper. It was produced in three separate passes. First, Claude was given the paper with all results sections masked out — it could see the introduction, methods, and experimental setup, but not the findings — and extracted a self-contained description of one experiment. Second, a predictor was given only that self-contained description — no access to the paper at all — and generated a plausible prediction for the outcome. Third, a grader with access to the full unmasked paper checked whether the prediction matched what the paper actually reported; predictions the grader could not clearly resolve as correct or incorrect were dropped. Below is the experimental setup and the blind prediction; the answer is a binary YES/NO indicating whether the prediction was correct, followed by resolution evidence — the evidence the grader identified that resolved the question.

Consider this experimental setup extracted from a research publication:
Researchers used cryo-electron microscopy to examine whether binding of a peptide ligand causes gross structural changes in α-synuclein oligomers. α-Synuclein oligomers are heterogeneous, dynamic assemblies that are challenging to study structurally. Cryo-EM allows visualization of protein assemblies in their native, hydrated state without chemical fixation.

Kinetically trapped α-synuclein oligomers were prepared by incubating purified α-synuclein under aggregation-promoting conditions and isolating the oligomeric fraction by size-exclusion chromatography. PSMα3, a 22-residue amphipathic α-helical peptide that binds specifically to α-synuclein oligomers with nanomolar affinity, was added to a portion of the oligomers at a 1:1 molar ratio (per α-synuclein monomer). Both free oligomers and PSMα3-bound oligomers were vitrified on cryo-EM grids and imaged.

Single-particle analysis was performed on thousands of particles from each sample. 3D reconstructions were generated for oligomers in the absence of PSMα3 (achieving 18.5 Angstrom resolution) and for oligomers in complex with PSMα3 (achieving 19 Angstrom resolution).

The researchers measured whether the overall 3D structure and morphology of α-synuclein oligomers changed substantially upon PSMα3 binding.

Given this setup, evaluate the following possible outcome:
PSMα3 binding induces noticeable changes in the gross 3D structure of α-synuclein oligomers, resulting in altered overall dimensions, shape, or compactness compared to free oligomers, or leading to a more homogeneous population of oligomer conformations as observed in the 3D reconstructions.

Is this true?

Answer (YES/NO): NO